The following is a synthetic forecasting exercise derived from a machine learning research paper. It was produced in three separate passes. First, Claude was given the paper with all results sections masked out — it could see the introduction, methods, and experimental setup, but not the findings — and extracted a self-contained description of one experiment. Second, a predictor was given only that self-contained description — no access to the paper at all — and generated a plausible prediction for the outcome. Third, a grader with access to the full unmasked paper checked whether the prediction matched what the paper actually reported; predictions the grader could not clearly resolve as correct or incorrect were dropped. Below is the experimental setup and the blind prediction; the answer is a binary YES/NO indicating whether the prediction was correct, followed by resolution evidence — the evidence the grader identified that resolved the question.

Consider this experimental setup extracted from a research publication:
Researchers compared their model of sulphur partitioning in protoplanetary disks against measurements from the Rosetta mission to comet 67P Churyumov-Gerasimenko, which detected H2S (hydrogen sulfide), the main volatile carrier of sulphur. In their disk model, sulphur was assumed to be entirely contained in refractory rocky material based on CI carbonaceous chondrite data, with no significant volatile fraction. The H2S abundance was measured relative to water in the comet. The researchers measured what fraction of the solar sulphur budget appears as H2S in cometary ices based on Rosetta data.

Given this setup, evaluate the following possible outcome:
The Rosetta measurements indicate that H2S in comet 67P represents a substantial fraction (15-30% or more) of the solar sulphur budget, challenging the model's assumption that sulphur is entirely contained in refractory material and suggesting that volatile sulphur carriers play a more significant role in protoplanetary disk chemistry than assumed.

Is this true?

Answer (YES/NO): NO